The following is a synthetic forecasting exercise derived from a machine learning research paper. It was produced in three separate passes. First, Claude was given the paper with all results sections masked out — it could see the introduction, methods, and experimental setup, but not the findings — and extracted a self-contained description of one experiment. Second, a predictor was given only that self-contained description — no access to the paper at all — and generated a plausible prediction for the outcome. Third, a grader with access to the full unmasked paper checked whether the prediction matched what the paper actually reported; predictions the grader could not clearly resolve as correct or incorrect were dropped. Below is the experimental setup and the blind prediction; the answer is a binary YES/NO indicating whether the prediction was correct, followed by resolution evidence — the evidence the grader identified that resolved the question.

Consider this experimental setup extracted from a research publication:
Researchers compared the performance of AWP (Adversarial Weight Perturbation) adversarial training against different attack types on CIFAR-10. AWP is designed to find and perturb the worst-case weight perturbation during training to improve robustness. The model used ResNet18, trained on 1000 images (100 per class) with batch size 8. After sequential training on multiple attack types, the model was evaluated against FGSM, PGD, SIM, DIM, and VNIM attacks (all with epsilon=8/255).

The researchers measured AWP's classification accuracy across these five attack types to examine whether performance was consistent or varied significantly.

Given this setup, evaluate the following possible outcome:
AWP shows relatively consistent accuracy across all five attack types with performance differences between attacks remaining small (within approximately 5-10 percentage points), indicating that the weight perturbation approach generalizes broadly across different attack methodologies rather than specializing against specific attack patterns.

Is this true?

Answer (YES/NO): NO